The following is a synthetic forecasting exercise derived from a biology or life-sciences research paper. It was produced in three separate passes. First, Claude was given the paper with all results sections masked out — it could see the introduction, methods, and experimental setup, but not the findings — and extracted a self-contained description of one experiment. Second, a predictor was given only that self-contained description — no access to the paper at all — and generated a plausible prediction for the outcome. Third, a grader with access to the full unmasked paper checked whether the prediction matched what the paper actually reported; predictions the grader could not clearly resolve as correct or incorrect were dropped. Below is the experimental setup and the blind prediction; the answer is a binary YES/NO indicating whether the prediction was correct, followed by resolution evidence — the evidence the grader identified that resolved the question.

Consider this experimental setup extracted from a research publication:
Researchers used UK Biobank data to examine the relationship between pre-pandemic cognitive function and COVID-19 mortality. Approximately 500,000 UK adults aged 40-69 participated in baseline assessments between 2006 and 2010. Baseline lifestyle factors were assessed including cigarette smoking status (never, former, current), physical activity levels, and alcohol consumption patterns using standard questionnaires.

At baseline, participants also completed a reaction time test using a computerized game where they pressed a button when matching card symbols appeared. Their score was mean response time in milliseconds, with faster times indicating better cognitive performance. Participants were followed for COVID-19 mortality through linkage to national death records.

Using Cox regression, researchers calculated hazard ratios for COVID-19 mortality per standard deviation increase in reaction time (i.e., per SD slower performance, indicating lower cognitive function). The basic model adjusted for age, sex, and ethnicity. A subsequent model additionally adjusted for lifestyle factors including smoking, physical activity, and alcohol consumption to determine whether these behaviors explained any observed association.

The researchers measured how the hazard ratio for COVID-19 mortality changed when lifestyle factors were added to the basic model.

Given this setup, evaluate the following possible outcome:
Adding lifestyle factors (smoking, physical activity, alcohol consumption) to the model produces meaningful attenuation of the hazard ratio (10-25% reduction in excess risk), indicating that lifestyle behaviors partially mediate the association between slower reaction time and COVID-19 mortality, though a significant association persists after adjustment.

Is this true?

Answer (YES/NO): YES